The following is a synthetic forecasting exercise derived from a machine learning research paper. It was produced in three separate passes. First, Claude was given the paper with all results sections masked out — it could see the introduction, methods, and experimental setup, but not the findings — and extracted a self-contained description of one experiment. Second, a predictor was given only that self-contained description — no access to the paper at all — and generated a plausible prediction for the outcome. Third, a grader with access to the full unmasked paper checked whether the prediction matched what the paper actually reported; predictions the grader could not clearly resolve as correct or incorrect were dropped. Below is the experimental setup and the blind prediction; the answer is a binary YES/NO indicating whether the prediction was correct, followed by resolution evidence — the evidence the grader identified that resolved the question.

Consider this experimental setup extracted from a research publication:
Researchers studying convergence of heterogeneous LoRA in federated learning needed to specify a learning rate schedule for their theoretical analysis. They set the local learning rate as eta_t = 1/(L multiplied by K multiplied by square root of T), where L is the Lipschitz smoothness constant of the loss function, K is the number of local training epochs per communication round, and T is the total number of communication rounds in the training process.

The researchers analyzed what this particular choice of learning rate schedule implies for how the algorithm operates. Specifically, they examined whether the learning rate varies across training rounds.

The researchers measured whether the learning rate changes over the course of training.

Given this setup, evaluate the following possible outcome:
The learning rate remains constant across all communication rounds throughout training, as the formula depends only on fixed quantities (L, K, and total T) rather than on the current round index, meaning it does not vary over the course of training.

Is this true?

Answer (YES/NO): YES